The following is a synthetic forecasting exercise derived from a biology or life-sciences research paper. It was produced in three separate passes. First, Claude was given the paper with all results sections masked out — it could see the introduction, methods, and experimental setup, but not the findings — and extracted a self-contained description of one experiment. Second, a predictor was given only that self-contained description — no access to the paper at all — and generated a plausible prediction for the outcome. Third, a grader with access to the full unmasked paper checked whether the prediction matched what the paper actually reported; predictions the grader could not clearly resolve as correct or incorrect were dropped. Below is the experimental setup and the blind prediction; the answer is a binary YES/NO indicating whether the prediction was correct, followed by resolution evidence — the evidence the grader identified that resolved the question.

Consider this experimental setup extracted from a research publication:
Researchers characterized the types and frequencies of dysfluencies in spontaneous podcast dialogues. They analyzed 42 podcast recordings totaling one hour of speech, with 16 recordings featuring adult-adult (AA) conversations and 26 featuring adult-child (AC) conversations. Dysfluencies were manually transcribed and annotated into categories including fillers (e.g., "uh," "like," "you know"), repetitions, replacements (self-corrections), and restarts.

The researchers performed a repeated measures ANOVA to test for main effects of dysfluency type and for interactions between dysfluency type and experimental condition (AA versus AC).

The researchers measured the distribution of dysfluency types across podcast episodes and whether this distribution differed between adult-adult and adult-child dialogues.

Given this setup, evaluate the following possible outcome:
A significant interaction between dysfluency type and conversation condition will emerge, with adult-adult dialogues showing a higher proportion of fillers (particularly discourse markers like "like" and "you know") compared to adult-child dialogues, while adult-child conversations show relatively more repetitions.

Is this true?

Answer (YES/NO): NO